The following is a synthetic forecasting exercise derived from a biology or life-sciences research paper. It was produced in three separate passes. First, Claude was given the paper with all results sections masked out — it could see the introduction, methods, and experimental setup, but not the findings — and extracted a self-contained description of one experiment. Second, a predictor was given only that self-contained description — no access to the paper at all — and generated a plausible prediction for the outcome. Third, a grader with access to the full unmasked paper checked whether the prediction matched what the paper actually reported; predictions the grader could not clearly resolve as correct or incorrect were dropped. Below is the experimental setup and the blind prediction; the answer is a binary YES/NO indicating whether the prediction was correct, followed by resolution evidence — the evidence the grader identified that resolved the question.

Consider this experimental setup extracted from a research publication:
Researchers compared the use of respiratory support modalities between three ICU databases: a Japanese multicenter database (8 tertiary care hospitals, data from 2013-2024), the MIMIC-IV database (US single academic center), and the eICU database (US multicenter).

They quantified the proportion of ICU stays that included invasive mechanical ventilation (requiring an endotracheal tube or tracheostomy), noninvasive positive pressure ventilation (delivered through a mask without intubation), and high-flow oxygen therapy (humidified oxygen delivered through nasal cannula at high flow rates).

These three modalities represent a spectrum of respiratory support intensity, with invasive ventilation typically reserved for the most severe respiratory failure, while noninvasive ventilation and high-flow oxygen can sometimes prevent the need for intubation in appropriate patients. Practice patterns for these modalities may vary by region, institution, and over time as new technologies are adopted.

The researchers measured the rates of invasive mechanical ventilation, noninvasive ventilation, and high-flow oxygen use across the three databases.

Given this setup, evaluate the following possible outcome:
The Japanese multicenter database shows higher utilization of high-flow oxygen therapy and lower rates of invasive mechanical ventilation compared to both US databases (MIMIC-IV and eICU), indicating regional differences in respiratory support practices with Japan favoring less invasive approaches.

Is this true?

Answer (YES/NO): NO